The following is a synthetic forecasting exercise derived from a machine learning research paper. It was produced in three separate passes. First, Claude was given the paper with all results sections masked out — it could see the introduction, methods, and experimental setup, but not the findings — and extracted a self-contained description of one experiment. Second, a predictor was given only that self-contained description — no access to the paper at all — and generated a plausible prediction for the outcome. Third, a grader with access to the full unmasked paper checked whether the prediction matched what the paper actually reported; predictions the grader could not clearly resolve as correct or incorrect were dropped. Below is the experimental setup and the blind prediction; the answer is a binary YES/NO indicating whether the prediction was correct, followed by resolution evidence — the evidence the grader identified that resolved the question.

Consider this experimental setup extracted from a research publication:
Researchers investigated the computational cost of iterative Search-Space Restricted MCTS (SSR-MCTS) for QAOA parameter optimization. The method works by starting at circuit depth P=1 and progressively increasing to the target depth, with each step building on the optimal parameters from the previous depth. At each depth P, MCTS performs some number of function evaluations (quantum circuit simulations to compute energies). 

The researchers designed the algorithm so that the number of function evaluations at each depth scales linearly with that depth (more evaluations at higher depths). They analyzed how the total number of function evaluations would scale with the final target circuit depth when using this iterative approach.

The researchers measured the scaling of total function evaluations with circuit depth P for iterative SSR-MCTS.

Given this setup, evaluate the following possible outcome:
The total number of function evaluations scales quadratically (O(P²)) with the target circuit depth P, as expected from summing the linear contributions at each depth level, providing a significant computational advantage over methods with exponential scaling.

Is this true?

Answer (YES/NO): YES